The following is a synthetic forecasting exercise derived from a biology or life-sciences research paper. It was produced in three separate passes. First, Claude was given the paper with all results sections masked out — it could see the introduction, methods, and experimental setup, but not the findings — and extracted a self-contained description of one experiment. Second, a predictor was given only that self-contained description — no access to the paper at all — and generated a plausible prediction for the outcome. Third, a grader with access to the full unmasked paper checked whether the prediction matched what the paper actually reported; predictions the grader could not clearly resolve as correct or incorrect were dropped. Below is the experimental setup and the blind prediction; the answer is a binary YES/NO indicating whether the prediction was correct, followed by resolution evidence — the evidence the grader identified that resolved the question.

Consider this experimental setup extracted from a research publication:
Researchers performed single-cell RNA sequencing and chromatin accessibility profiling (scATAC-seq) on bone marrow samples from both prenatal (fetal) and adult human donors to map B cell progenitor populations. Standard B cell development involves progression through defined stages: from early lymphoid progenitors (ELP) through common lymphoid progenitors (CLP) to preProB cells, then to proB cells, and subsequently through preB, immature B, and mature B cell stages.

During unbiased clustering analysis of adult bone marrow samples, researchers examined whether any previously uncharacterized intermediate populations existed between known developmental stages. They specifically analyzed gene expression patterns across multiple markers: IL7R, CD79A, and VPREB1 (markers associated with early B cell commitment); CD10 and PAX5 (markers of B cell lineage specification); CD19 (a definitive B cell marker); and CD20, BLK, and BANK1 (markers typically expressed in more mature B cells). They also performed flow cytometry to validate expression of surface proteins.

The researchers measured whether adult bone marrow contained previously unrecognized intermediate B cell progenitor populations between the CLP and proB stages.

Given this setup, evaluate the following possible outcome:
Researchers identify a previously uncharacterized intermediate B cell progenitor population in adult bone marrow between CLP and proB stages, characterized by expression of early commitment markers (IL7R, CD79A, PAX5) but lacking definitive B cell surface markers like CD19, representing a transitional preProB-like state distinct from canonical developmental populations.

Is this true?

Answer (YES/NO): NO